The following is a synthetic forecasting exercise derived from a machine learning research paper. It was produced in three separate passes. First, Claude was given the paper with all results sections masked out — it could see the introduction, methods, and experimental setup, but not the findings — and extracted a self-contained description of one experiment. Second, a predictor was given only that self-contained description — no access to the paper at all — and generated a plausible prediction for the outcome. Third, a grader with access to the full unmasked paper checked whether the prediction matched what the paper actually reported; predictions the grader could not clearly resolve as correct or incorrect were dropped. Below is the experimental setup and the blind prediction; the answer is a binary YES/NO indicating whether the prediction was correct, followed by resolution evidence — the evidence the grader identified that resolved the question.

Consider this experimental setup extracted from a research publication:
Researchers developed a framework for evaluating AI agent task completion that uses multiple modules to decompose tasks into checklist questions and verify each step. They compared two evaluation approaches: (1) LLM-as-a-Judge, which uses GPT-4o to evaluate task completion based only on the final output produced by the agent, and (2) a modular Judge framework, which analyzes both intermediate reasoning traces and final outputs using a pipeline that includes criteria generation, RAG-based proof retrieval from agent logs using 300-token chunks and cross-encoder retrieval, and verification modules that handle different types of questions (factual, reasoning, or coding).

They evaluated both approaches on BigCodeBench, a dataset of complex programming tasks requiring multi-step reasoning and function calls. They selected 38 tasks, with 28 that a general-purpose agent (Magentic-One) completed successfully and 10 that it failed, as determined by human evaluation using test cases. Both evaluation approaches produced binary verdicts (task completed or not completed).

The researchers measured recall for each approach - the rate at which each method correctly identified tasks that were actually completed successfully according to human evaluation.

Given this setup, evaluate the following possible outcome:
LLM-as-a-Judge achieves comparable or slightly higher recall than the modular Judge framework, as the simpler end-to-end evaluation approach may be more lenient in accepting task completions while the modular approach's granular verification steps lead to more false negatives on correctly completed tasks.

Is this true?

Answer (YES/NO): YES